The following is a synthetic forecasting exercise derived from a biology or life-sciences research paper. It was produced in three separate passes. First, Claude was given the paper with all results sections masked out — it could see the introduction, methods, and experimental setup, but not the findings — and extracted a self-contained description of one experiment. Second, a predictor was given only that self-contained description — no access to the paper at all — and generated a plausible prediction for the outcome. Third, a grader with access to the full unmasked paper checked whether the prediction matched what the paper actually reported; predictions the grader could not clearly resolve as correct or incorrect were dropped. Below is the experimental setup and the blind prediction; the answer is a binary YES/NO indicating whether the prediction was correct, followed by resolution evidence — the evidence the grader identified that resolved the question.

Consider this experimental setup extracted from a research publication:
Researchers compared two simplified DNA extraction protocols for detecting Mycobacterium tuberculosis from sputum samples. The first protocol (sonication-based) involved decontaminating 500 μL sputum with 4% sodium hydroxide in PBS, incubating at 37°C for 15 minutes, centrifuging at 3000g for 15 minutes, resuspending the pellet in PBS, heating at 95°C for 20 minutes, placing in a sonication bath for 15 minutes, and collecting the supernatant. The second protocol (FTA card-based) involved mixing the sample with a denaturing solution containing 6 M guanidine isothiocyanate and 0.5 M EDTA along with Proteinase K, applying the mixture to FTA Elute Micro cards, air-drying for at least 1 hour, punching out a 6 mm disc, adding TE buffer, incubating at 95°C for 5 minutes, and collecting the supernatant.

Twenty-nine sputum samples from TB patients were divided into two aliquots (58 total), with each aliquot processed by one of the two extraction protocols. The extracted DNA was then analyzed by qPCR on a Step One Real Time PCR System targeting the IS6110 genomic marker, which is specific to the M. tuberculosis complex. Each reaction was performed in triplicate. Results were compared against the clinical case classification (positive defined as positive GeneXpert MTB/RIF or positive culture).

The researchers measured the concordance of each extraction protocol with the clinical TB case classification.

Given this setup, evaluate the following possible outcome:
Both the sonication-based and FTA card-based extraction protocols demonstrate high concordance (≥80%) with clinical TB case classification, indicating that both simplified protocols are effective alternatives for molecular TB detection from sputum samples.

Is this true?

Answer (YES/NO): NO